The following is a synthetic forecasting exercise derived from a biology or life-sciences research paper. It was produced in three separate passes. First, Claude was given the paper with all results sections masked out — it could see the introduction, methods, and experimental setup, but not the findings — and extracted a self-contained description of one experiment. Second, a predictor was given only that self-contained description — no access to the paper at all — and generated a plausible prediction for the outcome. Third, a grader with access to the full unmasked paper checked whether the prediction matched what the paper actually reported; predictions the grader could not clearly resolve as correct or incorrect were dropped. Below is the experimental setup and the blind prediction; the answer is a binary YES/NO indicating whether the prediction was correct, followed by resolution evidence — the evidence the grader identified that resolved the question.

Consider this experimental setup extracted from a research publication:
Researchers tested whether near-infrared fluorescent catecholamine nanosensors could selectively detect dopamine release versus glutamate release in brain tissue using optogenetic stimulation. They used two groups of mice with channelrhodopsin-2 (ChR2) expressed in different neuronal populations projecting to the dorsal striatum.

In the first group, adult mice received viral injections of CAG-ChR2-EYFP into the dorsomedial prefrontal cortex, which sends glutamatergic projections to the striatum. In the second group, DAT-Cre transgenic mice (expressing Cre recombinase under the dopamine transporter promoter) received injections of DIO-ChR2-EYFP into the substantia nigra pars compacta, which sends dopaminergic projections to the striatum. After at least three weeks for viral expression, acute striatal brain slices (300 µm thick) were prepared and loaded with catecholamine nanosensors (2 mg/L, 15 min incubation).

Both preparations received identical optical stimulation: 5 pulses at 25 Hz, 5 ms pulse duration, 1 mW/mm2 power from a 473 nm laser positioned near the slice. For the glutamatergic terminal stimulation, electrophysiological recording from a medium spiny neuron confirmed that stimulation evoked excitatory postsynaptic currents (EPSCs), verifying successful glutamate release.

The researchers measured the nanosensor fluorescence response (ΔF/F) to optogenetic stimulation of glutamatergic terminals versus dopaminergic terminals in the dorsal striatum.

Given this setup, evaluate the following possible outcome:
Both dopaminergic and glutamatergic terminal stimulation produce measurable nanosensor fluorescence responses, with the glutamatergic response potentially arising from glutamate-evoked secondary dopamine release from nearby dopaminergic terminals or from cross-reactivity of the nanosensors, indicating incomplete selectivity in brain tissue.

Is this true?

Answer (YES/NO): NO